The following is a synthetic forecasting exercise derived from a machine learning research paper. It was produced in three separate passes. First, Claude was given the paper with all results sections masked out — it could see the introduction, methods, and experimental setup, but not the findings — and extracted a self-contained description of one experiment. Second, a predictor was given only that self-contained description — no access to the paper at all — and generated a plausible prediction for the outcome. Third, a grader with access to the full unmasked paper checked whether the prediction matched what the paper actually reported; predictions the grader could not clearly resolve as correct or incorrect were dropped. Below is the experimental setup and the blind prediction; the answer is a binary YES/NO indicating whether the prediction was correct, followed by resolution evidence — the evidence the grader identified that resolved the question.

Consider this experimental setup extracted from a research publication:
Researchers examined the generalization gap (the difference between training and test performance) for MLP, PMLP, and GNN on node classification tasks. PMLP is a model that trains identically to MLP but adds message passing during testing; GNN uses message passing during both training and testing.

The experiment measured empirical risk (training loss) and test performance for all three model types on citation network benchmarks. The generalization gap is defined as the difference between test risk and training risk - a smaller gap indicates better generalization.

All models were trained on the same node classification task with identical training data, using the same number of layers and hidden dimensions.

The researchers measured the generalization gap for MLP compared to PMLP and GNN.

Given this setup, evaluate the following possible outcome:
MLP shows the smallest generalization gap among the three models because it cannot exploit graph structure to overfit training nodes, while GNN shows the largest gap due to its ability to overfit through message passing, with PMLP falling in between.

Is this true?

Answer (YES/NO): NO